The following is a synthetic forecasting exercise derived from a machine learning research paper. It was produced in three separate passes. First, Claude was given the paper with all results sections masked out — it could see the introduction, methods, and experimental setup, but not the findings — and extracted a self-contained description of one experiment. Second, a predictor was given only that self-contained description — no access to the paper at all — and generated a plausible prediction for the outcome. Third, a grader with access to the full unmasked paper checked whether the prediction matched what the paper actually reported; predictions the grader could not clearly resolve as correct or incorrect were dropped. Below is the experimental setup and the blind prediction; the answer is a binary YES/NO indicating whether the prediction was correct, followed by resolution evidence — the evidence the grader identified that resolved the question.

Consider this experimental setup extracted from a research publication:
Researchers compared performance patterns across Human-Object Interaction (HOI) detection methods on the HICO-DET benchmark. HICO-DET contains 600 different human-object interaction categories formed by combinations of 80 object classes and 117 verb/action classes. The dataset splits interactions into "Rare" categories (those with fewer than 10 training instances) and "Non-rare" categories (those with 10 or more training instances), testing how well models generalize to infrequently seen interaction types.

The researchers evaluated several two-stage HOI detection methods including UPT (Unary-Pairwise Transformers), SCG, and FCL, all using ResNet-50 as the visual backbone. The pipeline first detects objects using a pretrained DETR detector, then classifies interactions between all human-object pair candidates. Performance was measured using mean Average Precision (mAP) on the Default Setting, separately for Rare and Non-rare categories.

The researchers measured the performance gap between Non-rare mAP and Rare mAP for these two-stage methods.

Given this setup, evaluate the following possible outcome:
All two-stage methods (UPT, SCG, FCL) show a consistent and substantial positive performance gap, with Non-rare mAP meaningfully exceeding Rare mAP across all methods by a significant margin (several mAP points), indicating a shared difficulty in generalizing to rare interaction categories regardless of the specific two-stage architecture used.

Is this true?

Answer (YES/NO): YES